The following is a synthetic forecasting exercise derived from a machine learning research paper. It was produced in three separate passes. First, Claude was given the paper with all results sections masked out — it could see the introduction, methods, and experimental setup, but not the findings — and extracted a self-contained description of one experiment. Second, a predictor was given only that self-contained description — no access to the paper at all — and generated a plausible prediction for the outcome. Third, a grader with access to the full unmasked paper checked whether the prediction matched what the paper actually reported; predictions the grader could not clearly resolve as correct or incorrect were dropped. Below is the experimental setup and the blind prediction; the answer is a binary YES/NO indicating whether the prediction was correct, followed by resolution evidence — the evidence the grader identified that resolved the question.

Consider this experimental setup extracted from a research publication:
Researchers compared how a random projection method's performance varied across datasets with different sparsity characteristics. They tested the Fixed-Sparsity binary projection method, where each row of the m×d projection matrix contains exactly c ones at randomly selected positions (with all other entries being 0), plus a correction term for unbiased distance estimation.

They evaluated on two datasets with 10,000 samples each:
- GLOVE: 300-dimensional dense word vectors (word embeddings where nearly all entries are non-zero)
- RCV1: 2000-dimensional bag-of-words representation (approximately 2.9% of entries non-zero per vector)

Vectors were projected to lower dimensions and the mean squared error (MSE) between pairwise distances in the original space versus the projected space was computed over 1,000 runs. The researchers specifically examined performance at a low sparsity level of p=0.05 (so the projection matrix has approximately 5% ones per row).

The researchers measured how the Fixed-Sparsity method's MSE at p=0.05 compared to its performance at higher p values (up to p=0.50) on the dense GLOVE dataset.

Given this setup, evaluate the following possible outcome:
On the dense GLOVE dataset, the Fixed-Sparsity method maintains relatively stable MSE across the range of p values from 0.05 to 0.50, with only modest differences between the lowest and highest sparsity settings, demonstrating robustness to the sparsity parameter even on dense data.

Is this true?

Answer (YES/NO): YES